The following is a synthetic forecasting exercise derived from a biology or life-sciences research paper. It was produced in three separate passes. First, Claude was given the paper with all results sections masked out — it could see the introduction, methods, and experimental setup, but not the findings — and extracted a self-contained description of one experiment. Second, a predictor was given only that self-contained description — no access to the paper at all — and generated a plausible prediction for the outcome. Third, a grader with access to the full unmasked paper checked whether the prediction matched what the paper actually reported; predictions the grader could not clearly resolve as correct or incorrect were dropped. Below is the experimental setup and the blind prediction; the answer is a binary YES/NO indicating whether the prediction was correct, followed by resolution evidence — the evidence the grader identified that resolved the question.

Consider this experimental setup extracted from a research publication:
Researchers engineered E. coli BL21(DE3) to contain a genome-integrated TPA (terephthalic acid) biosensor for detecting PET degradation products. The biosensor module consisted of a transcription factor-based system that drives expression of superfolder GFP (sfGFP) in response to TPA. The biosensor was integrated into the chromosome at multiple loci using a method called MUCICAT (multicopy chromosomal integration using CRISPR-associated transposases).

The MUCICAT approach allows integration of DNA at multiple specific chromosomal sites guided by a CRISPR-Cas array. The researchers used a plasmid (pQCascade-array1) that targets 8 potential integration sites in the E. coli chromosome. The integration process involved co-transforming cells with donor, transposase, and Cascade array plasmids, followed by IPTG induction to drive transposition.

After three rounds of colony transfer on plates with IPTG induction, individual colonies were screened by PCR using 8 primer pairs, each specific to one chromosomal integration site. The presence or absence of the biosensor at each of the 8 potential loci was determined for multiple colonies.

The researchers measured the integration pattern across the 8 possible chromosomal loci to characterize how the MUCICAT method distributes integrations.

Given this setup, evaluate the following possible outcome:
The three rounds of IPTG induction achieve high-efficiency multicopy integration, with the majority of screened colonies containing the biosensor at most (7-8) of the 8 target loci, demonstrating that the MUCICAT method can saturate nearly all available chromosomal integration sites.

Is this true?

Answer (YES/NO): NO